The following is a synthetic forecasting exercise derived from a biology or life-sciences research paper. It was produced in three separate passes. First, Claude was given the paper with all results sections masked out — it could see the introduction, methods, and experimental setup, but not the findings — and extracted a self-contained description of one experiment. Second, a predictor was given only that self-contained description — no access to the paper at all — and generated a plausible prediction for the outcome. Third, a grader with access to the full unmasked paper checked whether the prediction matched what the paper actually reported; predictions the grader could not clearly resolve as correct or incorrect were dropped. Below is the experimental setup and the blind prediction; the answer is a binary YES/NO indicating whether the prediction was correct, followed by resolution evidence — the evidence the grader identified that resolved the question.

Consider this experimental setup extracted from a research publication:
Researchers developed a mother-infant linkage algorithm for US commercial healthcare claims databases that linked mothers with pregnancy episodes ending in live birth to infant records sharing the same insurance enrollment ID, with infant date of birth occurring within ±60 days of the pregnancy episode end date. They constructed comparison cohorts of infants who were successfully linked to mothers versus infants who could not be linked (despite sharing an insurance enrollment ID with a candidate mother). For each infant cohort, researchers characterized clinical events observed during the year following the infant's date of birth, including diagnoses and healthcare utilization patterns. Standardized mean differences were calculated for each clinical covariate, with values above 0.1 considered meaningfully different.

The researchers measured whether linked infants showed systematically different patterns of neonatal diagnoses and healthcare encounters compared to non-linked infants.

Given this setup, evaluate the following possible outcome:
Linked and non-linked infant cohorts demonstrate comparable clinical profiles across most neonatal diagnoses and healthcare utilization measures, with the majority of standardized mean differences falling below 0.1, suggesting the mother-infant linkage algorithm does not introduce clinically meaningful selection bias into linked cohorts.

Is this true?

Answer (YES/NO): NO